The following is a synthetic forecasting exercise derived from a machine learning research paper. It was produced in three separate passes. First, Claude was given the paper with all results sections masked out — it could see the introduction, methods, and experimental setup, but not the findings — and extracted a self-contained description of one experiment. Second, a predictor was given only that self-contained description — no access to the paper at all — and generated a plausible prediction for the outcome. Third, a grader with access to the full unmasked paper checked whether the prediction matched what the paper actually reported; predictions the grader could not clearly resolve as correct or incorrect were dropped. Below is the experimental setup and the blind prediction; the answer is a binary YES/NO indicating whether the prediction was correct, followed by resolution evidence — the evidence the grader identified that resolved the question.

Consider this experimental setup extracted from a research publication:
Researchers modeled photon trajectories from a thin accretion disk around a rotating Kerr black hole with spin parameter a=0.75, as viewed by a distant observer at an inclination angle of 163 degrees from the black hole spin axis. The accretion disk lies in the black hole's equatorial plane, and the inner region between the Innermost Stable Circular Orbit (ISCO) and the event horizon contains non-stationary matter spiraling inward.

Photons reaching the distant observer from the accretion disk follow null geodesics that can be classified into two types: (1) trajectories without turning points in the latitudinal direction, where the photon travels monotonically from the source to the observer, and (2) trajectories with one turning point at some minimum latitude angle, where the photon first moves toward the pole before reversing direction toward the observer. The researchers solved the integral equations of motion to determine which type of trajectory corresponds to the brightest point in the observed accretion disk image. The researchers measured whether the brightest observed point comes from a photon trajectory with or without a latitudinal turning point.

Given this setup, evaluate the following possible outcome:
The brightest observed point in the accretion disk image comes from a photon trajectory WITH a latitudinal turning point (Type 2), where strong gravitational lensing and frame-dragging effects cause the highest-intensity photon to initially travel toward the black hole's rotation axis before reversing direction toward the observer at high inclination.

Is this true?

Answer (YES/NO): NO